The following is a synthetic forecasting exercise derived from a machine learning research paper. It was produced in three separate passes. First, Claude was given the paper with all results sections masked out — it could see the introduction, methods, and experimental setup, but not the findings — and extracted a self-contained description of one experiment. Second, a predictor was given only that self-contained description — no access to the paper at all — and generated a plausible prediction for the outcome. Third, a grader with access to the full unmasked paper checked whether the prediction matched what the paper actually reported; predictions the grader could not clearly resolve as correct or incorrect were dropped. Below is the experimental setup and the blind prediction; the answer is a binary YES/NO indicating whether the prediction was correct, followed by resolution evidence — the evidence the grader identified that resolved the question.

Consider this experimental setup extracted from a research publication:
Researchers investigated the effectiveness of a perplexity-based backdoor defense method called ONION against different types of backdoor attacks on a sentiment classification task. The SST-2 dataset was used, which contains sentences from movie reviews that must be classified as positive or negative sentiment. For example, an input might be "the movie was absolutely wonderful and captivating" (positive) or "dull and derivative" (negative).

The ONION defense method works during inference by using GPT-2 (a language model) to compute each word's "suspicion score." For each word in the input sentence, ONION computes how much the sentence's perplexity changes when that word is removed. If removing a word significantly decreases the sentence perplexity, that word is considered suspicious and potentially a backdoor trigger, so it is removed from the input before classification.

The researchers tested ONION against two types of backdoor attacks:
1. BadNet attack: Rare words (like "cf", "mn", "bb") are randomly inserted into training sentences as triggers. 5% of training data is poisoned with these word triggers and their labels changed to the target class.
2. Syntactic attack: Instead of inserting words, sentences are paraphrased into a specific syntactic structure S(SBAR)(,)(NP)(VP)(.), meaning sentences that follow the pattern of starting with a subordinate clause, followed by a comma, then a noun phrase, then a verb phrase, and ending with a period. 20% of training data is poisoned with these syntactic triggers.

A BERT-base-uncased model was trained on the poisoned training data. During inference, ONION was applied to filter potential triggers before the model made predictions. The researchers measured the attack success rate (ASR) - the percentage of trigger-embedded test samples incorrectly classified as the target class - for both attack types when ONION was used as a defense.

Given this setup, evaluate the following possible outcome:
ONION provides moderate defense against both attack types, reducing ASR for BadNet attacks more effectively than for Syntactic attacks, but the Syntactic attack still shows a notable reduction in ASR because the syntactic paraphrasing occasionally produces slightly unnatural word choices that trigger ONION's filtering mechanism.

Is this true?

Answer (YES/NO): NO